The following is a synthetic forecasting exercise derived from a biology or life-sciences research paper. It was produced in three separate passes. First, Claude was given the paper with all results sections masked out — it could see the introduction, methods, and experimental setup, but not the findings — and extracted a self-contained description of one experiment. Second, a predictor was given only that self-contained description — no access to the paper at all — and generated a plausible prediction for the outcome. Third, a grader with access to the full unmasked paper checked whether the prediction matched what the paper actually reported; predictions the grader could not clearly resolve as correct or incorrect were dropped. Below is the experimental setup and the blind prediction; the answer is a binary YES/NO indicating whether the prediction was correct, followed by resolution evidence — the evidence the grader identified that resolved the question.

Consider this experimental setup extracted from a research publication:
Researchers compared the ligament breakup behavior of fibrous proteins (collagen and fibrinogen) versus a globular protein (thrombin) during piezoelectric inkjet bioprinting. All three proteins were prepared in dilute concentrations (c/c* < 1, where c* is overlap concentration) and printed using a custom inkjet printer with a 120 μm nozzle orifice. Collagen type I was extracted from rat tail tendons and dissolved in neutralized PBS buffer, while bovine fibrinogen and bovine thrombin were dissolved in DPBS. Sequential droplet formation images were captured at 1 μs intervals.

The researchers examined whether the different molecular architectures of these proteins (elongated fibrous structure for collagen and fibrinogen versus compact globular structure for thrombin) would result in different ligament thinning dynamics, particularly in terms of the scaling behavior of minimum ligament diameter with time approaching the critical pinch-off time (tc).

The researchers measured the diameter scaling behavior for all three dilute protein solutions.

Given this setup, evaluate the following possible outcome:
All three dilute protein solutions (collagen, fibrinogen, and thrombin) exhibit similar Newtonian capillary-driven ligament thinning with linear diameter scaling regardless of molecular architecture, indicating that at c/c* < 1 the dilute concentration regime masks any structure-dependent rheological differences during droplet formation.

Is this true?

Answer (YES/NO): NO